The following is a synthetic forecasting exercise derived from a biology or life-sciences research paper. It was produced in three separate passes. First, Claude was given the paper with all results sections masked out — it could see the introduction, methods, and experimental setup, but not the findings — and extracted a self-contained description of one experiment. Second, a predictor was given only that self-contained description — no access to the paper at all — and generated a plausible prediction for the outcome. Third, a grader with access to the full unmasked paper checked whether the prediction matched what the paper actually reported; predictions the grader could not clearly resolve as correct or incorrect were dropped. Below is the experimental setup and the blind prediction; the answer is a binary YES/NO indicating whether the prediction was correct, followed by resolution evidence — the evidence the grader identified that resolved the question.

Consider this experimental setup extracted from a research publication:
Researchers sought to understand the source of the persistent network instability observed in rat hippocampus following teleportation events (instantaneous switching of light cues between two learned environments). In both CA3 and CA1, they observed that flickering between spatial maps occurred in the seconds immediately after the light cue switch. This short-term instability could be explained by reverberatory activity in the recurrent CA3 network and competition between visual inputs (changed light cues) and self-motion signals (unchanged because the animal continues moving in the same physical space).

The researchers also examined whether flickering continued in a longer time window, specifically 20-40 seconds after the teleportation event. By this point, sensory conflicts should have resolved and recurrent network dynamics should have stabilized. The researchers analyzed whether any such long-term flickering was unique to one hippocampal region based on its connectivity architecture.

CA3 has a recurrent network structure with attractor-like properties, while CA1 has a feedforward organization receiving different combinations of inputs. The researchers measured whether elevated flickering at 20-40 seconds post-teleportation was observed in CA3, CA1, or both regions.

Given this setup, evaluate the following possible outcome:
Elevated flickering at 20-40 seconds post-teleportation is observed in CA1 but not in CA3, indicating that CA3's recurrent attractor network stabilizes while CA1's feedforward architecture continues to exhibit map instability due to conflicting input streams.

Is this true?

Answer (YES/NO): NO